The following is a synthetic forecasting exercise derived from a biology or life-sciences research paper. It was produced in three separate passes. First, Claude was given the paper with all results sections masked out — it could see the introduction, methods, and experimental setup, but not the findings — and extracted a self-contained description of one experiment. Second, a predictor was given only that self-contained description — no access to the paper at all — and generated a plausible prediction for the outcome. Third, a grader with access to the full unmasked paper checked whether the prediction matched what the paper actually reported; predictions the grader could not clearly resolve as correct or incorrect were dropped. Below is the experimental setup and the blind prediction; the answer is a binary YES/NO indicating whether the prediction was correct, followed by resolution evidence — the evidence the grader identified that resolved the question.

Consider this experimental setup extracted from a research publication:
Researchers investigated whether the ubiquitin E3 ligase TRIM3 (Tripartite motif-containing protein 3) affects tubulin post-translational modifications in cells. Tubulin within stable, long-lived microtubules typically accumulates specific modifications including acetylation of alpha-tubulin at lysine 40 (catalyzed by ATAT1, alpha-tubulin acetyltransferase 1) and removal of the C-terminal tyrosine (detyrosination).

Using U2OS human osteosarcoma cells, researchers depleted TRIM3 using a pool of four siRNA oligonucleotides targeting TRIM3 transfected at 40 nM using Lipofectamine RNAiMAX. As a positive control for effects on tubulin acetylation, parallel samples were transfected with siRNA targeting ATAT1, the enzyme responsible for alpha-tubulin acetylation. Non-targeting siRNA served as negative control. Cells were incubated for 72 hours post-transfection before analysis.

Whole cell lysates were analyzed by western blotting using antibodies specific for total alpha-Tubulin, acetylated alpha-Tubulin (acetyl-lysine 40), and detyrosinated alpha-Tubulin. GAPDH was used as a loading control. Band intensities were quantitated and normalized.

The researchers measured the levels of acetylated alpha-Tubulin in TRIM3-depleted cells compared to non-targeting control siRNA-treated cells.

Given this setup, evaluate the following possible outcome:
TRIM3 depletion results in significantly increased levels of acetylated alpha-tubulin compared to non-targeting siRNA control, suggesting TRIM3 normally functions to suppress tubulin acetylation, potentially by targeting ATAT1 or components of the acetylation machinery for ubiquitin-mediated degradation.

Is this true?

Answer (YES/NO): NO